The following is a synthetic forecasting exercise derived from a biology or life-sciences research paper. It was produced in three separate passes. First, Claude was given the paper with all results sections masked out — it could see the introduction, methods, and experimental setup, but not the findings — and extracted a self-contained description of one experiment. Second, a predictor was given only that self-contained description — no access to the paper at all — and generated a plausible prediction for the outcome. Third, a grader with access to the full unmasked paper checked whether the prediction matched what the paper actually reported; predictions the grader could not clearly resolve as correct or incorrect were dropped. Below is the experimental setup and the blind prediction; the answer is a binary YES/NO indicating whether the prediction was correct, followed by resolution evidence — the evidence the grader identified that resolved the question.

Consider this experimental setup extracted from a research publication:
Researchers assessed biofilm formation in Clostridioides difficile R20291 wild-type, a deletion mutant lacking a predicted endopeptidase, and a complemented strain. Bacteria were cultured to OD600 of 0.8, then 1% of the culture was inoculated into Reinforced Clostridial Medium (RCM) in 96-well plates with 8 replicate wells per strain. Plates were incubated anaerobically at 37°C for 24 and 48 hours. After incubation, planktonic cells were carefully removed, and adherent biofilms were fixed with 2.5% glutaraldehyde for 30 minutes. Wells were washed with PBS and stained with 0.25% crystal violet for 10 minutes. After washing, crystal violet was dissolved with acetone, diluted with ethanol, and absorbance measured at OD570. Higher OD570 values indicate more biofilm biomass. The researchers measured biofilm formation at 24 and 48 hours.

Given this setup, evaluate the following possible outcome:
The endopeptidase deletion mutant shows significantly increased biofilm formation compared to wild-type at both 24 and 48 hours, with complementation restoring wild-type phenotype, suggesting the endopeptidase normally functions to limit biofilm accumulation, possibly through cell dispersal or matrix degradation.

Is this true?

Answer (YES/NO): NO